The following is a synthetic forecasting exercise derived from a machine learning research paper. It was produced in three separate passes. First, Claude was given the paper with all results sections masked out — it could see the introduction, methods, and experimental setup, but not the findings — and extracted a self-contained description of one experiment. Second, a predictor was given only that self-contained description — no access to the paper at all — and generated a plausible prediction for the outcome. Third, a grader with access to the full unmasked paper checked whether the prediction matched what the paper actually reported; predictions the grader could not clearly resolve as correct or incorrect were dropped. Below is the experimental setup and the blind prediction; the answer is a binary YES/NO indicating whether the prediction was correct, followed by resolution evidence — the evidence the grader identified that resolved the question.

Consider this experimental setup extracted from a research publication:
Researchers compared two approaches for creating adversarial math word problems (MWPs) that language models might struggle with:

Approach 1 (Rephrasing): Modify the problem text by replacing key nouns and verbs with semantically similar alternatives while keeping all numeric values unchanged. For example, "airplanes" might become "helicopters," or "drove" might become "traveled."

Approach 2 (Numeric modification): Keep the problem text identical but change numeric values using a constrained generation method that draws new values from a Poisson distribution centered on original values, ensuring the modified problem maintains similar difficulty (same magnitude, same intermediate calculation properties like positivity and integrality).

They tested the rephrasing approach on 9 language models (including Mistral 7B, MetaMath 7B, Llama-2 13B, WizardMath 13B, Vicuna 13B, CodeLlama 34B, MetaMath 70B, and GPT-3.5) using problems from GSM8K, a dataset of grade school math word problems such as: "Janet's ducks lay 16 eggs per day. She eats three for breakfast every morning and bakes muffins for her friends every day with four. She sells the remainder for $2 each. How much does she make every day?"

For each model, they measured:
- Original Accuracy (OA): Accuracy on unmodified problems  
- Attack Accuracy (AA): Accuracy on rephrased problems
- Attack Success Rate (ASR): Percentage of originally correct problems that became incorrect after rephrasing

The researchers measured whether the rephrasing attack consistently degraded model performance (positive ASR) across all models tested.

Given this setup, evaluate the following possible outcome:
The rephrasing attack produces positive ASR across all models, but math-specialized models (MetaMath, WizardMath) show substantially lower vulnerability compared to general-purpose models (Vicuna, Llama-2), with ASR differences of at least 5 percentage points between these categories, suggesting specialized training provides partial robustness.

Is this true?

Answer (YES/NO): NO